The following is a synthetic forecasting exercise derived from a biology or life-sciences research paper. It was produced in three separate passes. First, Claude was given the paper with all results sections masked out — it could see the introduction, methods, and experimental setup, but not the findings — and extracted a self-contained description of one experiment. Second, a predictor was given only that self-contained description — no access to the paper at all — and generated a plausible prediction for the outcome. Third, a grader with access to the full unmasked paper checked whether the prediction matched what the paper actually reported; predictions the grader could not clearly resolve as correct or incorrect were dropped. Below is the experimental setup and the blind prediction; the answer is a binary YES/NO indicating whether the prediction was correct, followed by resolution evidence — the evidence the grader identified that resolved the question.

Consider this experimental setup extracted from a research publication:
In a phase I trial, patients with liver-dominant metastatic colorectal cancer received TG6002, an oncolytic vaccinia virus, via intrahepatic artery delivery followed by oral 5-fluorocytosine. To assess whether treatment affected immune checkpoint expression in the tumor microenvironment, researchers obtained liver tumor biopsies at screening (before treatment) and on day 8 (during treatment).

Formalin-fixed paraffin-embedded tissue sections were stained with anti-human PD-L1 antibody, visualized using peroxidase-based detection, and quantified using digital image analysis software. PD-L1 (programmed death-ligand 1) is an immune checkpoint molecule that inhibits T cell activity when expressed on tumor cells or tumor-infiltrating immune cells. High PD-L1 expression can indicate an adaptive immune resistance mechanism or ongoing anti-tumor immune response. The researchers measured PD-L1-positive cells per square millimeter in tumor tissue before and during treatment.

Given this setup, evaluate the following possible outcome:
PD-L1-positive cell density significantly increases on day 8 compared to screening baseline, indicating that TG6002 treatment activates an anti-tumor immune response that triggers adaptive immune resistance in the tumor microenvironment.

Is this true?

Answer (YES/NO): NO